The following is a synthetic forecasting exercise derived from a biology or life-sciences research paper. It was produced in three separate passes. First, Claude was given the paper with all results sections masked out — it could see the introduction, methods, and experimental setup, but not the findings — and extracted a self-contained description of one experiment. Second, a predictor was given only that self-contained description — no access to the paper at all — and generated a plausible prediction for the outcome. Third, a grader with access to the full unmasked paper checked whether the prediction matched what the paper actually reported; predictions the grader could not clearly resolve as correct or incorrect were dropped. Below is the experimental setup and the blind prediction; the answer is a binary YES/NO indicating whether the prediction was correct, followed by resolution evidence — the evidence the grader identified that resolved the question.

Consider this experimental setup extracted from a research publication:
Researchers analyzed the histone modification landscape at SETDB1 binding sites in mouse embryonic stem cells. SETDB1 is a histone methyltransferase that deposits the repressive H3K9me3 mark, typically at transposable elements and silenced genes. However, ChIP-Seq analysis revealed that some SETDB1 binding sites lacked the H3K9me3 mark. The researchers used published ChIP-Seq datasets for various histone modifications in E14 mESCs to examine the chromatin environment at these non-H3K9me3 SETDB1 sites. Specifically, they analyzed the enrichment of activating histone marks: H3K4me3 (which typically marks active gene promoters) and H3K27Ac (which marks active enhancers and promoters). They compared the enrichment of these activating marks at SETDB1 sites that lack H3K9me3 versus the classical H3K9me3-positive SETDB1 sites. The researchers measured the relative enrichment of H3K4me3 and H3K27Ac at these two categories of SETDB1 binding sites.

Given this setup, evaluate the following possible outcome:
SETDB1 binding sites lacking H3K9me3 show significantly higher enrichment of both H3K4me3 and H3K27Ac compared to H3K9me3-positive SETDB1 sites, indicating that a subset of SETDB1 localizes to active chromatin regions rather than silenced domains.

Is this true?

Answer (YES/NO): YES